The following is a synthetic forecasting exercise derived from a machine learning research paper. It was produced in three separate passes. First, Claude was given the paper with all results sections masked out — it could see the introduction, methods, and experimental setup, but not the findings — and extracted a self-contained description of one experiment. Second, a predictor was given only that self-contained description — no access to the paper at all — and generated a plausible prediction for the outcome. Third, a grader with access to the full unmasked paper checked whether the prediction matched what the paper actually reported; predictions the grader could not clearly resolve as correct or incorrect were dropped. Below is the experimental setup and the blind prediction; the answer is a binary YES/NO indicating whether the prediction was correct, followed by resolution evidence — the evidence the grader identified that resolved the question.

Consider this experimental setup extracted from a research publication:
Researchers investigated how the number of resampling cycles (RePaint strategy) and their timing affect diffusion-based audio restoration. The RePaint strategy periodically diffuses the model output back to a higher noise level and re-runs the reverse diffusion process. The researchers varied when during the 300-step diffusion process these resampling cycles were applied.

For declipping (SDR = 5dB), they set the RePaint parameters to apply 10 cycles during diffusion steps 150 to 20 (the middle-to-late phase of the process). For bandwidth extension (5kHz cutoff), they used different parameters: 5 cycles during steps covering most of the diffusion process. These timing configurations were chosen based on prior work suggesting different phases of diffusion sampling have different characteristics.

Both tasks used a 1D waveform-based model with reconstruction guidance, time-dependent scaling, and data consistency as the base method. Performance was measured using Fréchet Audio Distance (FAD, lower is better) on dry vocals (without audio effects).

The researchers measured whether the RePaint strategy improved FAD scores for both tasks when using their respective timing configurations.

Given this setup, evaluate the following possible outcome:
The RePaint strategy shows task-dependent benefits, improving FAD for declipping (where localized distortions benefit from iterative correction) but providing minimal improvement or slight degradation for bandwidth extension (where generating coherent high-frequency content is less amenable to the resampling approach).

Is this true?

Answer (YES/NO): YES